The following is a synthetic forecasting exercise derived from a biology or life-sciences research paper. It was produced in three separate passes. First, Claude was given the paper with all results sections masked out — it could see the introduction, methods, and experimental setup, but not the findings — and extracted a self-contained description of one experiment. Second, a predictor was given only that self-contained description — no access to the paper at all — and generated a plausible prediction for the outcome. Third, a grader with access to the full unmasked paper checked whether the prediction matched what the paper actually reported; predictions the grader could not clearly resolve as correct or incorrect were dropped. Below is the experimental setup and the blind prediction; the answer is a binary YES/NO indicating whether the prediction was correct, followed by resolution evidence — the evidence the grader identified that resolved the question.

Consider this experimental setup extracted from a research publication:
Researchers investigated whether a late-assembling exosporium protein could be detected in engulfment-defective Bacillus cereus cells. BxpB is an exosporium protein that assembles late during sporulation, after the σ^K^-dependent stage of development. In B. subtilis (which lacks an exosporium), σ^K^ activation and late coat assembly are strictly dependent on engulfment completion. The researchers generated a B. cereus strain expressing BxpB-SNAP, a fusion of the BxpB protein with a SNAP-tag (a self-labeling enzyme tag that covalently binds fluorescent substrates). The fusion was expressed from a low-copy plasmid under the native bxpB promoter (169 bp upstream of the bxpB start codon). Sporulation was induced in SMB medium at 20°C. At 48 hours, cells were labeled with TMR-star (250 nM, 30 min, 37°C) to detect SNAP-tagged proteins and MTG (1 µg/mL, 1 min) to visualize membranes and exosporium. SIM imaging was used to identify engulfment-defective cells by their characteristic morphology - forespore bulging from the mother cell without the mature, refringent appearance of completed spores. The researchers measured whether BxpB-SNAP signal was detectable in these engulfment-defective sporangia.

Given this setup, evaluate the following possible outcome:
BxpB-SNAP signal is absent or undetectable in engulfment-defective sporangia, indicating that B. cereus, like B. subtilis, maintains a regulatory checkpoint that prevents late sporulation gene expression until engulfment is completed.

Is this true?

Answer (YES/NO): NO